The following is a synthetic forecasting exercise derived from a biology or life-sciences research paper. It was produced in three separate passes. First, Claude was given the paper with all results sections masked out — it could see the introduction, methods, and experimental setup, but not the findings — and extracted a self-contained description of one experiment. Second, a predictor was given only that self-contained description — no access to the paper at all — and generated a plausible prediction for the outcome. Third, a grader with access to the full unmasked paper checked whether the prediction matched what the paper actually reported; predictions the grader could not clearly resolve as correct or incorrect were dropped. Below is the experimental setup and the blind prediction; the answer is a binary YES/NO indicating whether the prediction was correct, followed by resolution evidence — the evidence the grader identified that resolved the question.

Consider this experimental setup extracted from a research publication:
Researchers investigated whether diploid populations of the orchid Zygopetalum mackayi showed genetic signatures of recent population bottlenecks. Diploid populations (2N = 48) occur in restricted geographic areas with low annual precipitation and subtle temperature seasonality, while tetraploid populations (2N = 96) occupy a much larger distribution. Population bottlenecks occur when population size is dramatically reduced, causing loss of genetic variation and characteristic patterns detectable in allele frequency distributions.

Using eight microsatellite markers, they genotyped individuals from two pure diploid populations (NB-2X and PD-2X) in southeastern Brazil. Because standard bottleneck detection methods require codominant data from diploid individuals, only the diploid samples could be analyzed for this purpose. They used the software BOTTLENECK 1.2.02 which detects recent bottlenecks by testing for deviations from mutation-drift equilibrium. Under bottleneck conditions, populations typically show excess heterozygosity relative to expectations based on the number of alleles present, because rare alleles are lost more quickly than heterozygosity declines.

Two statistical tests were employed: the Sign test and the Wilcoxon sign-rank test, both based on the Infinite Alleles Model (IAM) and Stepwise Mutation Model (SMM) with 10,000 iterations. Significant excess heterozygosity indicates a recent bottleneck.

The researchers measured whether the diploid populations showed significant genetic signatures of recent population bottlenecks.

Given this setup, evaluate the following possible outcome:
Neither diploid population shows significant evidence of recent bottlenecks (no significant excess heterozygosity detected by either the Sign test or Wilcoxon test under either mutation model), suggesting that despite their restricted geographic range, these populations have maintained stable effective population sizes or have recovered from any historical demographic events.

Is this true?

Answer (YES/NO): YES